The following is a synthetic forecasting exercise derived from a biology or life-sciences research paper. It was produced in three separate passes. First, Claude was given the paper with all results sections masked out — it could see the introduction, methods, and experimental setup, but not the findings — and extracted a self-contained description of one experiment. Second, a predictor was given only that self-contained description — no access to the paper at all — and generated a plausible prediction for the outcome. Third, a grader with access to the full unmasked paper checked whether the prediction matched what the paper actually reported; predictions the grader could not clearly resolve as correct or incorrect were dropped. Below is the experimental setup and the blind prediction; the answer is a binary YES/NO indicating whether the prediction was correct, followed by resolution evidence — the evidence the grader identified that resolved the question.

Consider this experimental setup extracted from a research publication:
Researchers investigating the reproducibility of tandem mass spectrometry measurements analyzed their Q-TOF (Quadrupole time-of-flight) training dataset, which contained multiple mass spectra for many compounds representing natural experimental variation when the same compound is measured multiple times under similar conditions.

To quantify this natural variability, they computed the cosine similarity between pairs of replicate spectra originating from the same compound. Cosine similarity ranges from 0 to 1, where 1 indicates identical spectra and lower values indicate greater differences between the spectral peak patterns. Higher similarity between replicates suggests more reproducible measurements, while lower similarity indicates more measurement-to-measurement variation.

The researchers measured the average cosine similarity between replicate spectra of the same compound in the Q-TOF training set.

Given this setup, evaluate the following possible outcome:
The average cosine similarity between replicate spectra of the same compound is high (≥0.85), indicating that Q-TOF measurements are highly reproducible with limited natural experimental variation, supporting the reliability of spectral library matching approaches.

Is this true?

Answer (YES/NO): YES